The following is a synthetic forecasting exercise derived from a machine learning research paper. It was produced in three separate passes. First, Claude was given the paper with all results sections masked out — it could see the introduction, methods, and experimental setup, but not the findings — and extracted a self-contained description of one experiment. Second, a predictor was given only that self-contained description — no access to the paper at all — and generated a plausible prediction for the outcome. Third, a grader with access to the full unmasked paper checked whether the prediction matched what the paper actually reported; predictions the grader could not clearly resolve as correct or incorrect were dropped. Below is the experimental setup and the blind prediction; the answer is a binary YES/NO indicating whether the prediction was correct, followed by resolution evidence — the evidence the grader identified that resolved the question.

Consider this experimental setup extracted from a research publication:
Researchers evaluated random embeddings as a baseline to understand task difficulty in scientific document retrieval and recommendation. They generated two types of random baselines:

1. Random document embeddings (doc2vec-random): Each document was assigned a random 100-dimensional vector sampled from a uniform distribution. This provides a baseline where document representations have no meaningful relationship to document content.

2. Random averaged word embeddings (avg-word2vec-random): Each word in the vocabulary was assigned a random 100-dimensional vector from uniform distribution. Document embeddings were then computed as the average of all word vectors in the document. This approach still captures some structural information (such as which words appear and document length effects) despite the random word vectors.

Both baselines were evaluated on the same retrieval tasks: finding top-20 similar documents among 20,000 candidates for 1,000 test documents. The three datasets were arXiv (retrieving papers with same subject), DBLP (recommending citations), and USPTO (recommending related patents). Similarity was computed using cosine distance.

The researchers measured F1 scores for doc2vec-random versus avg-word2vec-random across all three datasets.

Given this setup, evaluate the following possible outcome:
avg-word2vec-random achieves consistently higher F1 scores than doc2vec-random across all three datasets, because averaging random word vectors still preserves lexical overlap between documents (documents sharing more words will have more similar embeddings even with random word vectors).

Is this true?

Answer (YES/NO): YES